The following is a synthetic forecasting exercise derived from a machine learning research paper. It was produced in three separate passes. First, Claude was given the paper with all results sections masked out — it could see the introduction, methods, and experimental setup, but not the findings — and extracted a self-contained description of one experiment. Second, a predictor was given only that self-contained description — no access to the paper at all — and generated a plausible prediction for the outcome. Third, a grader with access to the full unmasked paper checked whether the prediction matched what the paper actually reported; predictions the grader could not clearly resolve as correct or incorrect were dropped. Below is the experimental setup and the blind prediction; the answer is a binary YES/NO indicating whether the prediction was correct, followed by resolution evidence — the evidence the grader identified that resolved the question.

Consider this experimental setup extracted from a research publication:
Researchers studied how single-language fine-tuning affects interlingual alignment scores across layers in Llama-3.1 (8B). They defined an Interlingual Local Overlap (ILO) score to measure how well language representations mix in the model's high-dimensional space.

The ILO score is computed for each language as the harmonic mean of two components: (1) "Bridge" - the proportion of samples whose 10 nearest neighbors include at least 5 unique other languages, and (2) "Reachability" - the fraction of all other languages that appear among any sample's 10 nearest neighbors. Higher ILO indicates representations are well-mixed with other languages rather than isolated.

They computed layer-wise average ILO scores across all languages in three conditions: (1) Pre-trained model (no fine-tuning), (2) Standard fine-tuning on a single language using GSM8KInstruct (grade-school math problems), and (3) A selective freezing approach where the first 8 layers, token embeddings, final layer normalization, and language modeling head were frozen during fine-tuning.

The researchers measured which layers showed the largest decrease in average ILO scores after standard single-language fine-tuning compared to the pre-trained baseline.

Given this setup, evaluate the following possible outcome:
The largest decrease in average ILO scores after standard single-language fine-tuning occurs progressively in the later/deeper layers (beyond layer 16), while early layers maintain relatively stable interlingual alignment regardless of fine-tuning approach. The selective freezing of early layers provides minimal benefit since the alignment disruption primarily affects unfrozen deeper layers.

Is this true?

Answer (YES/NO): NO